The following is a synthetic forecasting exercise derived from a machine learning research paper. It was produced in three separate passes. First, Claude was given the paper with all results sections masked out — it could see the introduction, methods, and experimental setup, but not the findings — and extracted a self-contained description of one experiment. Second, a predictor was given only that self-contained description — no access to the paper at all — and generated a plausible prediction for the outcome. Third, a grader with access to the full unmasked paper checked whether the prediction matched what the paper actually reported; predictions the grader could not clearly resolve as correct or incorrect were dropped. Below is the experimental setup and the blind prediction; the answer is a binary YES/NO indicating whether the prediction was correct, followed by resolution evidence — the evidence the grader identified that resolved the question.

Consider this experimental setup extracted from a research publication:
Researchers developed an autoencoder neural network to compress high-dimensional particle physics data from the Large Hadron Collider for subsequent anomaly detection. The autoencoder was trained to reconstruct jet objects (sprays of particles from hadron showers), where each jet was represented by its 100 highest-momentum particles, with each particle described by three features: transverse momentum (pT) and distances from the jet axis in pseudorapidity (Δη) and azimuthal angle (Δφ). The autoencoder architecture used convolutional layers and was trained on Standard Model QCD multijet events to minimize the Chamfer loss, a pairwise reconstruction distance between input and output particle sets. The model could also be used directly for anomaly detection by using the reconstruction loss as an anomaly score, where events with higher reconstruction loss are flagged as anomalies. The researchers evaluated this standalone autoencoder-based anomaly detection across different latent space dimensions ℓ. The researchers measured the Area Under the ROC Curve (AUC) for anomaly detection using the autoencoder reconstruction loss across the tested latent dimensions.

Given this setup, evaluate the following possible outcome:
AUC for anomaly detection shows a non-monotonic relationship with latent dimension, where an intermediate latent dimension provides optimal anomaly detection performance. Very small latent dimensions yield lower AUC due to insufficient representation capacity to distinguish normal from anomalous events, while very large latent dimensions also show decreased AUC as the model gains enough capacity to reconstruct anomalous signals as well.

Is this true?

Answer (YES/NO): NO